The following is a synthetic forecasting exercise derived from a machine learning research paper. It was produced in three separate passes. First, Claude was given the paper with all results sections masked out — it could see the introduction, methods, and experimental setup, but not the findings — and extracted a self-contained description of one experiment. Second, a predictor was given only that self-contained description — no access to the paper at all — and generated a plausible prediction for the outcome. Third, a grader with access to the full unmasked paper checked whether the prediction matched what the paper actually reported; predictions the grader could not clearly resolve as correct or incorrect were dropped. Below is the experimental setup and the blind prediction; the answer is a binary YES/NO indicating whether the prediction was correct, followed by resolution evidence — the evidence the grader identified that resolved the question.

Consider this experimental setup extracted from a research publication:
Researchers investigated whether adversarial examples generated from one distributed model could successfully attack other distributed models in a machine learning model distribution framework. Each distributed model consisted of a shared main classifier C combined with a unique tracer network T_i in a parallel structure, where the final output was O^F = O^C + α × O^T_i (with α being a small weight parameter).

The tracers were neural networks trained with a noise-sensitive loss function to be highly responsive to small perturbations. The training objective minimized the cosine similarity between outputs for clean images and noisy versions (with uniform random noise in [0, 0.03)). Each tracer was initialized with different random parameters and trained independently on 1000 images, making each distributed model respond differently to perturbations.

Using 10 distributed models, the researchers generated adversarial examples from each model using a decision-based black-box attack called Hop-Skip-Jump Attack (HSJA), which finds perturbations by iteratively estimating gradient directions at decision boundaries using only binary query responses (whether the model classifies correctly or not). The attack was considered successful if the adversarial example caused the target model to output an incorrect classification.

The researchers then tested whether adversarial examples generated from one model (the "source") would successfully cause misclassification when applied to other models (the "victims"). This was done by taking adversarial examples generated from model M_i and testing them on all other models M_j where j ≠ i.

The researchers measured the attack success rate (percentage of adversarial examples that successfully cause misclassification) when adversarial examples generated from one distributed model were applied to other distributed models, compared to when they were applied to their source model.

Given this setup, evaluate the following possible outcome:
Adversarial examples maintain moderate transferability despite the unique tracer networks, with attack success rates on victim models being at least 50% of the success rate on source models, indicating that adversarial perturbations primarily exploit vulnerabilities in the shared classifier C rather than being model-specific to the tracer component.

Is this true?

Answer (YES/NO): NO